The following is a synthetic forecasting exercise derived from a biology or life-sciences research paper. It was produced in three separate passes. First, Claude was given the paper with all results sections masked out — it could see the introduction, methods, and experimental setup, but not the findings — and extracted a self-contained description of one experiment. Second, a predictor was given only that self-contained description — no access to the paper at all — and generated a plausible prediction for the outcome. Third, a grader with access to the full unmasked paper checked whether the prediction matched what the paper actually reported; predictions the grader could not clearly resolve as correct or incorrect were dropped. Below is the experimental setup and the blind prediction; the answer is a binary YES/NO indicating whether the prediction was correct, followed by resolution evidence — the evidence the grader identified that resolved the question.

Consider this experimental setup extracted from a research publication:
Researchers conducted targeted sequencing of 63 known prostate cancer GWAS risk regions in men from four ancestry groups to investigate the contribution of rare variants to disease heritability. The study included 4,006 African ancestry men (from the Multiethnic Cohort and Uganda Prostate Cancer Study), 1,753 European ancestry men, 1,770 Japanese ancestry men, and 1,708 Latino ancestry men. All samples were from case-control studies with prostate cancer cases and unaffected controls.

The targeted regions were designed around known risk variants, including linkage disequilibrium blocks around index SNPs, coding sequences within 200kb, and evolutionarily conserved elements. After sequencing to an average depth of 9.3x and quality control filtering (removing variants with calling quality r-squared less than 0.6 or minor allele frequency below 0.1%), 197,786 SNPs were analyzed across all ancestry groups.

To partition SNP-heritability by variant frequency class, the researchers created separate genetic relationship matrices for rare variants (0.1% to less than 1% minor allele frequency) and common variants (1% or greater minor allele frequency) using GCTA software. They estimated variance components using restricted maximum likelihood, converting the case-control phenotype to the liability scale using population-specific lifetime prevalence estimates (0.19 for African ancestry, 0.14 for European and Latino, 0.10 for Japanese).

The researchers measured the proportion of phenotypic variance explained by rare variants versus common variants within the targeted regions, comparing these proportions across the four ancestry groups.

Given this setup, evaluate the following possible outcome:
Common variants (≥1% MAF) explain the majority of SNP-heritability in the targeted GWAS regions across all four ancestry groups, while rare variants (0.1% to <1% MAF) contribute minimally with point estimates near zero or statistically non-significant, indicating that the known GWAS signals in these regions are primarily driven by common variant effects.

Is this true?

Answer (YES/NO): NO